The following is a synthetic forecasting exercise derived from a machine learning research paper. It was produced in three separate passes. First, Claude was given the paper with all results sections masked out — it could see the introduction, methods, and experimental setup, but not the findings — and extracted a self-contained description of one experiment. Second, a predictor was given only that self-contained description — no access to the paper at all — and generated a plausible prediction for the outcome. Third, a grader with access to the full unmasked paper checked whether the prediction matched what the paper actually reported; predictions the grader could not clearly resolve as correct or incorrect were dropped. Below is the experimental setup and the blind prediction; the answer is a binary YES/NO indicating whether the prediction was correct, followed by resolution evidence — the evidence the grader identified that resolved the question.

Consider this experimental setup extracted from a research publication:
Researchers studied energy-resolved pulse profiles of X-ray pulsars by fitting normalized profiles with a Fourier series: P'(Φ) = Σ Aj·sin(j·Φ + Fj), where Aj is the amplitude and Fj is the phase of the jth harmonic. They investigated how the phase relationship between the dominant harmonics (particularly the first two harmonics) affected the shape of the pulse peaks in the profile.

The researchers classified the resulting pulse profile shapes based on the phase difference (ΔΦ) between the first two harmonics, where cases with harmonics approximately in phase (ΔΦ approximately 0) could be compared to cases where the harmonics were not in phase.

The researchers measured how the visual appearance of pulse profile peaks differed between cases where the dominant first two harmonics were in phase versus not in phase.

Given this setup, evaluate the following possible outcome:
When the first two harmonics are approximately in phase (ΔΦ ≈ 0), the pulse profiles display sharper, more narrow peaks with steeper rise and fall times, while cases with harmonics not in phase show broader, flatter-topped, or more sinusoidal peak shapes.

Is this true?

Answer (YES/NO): NO